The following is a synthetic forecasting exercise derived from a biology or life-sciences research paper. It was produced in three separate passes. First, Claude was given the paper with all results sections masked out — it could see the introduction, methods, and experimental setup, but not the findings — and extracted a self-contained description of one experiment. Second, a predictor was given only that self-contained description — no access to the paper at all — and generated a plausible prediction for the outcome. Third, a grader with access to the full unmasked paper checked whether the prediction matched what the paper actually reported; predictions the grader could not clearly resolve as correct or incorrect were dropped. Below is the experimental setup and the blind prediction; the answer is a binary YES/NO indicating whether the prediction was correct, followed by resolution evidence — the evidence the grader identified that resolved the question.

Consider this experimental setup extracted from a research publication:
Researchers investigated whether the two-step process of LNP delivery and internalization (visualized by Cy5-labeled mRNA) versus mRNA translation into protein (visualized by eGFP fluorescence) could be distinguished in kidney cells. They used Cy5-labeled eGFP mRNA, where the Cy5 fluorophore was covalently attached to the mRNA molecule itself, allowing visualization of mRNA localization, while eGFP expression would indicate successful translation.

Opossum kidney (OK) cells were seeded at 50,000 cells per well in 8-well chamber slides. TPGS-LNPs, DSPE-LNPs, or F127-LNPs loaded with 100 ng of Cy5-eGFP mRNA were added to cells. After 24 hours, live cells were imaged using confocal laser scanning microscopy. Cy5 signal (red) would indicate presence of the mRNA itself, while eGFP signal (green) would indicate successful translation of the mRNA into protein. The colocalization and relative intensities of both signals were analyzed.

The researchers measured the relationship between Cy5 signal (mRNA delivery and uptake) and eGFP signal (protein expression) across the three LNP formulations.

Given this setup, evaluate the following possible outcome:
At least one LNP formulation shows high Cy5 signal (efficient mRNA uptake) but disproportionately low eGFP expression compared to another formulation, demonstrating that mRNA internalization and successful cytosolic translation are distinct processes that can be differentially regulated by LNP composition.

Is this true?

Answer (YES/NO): YES